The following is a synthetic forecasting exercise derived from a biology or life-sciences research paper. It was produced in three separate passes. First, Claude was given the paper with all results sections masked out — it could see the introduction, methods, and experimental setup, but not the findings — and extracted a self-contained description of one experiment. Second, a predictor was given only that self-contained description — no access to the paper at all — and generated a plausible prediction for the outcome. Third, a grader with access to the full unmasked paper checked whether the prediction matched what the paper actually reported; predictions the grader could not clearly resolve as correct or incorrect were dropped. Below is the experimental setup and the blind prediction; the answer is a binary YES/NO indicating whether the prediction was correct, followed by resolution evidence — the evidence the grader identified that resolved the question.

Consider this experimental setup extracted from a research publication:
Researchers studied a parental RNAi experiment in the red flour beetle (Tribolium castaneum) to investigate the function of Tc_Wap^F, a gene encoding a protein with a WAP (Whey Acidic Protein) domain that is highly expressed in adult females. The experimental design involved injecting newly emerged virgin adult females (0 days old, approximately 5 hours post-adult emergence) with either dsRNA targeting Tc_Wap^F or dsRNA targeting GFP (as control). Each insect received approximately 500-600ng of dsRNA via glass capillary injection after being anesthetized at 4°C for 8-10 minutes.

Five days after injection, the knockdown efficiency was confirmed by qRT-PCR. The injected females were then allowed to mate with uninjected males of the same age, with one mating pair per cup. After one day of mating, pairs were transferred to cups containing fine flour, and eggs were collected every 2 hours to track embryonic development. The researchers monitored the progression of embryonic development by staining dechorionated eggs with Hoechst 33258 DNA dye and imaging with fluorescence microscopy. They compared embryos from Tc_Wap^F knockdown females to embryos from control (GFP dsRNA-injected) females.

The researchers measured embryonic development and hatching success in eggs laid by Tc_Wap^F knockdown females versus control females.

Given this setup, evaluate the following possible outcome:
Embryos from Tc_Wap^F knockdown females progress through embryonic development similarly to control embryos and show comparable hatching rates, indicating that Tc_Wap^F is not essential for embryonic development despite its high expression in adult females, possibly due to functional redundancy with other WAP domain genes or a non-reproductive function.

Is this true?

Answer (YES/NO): NO